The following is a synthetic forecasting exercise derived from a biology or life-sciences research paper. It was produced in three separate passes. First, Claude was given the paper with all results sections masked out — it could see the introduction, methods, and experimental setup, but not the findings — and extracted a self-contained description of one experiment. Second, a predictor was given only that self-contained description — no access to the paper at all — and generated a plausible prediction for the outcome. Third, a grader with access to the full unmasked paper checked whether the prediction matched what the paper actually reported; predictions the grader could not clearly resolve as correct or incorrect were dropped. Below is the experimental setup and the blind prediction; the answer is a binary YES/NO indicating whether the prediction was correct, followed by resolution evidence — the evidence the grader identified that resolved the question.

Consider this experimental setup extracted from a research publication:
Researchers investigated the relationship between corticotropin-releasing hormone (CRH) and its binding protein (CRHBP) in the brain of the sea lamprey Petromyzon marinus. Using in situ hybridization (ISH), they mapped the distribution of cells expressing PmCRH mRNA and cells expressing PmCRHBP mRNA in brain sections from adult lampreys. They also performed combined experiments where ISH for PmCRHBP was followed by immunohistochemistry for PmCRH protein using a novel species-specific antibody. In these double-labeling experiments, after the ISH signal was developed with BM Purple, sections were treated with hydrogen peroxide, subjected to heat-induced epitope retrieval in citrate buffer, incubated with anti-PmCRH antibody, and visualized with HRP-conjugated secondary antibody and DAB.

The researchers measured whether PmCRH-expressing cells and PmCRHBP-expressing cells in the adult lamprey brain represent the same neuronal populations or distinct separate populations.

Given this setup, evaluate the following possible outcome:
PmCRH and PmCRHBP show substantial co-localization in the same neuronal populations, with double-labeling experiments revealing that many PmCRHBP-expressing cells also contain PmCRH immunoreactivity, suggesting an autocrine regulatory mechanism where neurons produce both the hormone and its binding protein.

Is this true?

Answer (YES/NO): NO